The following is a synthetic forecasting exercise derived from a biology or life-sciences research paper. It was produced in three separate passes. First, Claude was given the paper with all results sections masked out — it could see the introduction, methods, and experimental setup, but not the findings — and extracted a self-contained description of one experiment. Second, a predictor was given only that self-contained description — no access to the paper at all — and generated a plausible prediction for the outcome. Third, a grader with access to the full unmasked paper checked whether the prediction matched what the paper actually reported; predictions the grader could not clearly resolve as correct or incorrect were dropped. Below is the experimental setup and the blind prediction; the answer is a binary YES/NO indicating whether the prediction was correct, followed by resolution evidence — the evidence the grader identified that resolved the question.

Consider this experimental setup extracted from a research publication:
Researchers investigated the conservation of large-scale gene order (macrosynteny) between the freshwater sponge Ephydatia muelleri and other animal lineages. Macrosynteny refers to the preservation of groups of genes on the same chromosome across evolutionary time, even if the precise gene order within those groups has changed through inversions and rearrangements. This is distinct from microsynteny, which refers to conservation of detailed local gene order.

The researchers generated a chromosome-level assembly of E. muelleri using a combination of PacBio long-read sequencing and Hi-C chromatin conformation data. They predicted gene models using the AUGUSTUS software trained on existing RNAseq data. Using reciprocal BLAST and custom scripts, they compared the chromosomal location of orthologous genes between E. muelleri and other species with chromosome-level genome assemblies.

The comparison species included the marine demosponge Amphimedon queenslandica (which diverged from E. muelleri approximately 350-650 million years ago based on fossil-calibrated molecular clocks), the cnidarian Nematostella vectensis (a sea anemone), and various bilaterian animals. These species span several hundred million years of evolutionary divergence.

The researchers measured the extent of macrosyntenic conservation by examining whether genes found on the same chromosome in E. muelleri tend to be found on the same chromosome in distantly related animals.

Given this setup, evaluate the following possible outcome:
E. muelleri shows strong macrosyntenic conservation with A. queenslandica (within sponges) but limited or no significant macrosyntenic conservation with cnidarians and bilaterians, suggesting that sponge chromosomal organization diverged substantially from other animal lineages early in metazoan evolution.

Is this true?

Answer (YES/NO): NO